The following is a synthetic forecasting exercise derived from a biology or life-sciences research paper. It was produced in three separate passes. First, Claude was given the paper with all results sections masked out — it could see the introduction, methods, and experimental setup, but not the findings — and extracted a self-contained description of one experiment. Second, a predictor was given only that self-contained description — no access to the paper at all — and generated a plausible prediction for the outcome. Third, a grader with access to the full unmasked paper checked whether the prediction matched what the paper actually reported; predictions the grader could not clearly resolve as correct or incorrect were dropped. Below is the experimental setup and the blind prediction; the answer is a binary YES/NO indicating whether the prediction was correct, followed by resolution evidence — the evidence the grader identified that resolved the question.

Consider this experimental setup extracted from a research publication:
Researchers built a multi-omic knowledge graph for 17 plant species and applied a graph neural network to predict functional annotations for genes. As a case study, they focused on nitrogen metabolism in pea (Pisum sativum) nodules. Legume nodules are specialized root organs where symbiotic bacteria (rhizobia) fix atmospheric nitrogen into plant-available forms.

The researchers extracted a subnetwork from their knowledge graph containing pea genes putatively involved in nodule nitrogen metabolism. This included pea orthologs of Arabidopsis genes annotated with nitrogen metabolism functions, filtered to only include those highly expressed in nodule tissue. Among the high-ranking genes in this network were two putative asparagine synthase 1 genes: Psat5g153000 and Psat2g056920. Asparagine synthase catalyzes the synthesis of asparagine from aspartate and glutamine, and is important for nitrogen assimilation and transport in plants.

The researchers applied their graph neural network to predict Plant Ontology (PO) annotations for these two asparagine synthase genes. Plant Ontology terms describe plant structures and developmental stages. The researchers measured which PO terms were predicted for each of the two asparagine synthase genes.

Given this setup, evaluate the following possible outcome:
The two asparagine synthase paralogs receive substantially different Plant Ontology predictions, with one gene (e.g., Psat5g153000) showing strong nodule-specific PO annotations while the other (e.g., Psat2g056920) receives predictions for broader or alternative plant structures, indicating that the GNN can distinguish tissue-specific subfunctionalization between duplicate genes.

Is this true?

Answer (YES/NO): NO